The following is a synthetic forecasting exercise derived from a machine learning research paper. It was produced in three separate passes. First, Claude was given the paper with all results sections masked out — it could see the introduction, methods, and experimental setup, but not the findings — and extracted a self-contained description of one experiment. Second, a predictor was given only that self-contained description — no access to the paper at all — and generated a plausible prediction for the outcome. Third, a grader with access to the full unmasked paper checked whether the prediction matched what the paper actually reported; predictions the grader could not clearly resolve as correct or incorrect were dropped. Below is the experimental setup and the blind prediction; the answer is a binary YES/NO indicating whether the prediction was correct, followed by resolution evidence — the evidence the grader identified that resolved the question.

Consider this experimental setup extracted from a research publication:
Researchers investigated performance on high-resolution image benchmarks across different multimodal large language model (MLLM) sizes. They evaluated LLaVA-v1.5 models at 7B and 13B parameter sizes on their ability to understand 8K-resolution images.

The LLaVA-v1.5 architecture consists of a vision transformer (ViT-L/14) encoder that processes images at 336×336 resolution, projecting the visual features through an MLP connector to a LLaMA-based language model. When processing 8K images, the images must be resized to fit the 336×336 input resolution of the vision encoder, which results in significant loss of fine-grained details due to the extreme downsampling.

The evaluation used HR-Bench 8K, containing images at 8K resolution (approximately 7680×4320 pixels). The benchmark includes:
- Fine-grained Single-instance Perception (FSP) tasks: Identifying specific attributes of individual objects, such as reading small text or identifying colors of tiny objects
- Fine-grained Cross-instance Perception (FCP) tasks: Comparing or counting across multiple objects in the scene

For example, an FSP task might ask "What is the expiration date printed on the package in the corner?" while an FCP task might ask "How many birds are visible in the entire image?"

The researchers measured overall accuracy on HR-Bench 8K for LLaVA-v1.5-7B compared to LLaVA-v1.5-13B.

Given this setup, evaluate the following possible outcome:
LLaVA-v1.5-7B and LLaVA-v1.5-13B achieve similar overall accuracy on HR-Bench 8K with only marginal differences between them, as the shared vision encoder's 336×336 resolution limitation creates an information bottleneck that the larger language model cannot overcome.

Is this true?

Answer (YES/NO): NO